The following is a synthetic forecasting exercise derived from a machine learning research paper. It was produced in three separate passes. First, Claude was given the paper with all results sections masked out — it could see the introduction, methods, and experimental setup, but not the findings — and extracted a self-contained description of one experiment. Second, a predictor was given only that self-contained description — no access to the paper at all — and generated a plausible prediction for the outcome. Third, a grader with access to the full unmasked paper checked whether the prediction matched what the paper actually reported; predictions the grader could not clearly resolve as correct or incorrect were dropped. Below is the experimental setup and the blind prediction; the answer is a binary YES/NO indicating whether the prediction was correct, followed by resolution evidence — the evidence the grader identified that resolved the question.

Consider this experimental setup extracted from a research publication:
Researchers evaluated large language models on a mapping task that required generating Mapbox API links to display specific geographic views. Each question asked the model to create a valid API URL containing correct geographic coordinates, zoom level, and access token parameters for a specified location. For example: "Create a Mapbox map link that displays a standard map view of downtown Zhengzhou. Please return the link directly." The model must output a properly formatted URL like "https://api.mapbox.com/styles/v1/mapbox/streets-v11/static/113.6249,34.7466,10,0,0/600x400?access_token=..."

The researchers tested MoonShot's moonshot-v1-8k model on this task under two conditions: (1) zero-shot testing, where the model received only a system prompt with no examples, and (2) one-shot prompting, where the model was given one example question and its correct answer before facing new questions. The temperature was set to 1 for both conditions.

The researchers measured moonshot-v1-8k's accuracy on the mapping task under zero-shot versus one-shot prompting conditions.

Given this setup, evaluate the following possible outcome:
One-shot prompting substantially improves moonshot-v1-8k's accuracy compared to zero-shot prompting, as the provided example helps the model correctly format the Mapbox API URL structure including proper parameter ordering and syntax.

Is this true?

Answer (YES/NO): YES